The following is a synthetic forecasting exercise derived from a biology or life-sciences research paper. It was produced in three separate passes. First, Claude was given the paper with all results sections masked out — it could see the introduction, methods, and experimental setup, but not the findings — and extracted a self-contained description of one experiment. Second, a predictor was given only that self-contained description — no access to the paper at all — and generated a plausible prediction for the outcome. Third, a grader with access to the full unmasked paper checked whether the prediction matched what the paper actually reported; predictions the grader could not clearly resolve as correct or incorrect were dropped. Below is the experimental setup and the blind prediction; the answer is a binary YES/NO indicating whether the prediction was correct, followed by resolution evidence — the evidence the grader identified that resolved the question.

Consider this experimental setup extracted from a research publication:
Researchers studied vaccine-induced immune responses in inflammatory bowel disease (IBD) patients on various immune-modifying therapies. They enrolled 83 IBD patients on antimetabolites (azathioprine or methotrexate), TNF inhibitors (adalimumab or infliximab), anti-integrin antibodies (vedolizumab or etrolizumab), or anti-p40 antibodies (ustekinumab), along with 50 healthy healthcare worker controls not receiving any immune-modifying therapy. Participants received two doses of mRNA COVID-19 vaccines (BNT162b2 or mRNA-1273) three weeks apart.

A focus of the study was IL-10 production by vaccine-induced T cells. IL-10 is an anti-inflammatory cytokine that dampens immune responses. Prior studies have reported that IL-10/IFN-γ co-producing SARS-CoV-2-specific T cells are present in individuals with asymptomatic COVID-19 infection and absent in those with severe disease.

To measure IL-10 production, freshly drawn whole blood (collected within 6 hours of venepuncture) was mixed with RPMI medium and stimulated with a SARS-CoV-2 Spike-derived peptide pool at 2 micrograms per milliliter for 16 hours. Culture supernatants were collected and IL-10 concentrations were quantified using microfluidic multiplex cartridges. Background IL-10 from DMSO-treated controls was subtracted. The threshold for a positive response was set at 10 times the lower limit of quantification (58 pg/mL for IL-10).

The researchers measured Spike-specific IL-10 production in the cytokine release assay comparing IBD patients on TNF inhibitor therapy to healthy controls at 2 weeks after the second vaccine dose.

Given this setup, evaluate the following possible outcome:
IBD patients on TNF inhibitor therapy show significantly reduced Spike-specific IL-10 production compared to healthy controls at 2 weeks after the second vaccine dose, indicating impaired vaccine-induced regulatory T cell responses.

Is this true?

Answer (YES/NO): NO